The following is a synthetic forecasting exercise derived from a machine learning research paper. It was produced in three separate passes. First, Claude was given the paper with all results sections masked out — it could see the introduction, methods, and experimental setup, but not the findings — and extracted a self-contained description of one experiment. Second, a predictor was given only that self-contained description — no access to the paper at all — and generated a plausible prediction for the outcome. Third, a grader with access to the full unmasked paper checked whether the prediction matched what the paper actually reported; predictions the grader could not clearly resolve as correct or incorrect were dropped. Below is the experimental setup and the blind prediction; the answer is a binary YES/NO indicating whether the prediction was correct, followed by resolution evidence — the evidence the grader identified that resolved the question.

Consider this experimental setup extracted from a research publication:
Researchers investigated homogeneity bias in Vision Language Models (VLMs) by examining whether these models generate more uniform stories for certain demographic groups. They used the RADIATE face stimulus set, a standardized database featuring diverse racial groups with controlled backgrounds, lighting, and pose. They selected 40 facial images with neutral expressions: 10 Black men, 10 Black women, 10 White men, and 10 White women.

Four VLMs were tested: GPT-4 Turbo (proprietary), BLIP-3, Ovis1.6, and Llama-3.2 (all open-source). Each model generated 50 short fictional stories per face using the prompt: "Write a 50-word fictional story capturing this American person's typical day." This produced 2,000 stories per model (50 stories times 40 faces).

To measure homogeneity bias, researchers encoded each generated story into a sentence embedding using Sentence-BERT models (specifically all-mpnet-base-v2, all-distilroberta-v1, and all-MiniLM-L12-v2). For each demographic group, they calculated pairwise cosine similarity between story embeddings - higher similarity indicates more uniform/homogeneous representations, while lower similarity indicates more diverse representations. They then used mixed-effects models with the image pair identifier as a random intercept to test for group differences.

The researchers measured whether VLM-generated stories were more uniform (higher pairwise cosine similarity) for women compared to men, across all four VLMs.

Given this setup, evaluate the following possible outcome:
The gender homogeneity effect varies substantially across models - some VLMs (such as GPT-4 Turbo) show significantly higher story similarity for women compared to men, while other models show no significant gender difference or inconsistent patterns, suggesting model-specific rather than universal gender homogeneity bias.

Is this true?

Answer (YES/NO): NO